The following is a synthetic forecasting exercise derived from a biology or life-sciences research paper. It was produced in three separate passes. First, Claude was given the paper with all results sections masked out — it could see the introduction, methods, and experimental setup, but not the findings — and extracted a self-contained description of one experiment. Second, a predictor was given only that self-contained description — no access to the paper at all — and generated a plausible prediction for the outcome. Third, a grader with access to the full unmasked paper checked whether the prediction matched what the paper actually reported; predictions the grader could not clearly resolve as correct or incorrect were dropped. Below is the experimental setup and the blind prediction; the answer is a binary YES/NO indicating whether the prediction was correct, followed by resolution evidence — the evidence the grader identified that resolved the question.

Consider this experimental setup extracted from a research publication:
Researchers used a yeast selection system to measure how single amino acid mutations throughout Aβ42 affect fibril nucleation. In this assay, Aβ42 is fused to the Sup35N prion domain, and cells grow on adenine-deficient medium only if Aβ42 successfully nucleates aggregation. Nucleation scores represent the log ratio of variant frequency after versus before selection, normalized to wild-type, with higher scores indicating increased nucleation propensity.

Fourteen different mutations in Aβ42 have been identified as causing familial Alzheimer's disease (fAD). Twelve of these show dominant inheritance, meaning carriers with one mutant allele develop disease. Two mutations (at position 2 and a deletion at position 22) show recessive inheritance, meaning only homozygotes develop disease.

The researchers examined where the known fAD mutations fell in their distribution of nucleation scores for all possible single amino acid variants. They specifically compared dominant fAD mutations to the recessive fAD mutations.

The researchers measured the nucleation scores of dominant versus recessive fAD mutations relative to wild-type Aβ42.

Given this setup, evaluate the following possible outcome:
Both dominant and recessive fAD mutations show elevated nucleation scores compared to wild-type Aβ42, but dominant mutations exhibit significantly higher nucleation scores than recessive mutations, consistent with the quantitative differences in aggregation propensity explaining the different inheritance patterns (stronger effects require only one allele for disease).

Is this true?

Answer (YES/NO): NO